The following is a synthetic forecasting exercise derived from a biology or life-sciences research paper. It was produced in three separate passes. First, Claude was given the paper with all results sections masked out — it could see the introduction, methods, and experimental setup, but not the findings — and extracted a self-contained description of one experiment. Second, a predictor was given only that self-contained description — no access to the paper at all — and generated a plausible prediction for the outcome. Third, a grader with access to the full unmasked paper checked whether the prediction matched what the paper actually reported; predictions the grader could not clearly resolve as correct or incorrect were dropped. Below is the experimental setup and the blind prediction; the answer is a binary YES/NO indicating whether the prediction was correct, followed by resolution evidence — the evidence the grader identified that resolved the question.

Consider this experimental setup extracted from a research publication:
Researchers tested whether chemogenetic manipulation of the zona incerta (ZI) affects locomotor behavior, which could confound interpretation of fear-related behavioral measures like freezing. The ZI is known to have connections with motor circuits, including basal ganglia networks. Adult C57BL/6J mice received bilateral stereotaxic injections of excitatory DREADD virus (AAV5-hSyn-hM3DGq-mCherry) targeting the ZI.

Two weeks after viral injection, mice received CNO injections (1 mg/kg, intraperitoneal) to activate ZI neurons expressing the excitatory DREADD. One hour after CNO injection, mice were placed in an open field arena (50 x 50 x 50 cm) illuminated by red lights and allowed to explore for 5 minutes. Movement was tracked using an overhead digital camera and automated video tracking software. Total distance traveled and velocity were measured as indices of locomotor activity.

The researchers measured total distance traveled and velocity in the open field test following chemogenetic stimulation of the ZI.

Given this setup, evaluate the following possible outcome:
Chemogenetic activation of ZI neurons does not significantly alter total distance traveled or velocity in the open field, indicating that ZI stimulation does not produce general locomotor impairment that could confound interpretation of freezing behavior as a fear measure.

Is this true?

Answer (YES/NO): YES